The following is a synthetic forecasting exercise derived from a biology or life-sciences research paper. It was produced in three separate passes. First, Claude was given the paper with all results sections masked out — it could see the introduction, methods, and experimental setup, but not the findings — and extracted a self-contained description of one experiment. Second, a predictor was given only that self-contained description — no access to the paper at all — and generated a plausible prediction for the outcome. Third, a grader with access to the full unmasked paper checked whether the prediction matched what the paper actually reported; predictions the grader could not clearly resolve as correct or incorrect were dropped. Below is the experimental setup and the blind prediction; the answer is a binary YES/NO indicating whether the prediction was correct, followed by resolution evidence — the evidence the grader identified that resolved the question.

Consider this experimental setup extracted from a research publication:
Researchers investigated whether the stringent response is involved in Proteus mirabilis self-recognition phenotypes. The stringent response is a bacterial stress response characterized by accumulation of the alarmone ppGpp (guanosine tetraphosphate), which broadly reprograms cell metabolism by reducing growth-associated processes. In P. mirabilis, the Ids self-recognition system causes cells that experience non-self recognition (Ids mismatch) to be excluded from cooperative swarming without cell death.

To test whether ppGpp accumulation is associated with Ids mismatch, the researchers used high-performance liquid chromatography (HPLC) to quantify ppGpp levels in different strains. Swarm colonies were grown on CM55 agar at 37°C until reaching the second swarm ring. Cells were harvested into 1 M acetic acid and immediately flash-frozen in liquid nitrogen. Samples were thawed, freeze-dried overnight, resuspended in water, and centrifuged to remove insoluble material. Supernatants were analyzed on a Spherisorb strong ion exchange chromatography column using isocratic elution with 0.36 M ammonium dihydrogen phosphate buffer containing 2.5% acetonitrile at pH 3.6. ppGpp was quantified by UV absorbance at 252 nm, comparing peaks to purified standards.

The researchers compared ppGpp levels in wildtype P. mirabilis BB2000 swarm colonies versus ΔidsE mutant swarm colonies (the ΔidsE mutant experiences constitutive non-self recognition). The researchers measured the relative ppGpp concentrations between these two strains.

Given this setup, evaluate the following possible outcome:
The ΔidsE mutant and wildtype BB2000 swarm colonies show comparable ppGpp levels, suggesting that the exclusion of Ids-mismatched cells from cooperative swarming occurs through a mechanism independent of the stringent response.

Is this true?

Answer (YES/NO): NO